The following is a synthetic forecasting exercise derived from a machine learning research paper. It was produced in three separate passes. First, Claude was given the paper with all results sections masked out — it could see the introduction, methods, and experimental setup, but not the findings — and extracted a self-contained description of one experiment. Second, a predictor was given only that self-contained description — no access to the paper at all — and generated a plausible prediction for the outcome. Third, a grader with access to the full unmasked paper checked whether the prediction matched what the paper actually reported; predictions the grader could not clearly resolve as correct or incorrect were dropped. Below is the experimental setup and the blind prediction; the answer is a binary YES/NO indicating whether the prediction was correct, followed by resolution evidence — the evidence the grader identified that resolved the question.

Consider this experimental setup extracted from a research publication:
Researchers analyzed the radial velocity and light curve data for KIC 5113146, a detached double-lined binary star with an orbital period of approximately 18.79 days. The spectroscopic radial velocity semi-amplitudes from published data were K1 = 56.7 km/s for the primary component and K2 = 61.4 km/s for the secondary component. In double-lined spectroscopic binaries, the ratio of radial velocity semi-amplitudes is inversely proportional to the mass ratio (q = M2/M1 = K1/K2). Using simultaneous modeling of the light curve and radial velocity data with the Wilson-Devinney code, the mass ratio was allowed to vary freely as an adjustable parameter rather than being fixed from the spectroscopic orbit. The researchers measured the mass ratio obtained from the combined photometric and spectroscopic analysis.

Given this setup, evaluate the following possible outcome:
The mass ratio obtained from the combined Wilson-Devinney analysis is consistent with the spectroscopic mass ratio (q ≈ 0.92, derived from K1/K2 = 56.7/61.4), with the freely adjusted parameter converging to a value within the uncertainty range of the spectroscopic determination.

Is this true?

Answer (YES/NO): YES